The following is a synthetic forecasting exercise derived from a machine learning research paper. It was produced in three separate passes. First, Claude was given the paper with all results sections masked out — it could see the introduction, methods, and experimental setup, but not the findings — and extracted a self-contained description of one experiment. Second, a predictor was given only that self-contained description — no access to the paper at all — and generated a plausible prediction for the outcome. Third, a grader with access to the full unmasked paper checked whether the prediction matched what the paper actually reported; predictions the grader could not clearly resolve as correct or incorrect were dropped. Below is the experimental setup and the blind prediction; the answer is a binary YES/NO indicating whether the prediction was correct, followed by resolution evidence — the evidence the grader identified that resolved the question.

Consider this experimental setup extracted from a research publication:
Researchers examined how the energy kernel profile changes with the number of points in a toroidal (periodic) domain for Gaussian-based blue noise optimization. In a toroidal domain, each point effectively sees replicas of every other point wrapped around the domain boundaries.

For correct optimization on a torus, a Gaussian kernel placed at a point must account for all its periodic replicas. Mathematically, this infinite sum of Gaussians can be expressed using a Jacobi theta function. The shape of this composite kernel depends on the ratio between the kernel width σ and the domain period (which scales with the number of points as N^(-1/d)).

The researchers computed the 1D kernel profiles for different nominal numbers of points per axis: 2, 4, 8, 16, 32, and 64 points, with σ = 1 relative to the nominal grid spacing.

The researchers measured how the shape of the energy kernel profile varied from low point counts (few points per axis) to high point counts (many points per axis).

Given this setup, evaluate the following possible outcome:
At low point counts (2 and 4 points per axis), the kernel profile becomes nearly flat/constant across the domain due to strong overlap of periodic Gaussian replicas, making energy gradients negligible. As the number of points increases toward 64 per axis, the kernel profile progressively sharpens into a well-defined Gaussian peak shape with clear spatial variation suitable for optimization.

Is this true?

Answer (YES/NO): NO